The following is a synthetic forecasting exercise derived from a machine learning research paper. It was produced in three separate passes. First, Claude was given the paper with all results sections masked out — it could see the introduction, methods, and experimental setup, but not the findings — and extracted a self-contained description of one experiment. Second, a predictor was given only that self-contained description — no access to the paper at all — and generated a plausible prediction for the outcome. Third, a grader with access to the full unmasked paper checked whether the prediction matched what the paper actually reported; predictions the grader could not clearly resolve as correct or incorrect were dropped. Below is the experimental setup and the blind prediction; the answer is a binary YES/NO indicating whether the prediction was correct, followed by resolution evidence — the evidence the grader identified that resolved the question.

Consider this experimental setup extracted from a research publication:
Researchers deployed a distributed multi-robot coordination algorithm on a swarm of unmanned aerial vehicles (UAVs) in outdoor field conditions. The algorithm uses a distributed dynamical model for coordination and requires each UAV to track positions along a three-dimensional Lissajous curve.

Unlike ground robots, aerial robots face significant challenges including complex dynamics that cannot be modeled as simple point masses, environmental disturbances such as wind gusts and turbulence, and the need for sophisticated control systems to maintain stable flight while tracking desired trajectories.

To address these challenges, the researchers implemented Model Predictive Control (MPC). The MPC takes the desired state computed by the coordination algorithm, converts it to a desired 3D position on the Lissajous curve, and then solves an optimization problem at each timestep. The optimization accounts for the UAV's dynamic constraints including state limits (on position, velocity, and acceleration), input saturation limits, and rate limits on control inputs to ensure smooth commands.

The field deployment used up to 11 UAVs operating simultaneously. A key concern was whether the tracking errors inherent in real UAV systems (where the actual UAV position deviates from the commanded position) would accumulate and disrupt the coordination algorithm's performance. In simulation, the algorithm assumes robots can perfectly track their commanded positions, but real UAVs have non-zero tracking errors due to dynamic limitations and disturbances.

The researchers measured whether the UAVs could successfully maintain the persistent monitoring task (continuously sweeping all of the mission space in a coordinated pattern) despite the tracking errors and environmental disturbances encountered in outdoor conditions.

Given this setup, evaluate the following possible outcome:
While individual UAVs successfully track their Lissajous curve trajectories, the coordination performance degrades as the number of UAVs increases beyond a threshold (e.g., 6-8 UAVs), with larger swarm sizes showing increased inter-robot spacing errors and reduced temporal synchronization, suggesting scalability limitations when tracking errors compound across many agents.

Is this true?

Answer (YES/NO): NO